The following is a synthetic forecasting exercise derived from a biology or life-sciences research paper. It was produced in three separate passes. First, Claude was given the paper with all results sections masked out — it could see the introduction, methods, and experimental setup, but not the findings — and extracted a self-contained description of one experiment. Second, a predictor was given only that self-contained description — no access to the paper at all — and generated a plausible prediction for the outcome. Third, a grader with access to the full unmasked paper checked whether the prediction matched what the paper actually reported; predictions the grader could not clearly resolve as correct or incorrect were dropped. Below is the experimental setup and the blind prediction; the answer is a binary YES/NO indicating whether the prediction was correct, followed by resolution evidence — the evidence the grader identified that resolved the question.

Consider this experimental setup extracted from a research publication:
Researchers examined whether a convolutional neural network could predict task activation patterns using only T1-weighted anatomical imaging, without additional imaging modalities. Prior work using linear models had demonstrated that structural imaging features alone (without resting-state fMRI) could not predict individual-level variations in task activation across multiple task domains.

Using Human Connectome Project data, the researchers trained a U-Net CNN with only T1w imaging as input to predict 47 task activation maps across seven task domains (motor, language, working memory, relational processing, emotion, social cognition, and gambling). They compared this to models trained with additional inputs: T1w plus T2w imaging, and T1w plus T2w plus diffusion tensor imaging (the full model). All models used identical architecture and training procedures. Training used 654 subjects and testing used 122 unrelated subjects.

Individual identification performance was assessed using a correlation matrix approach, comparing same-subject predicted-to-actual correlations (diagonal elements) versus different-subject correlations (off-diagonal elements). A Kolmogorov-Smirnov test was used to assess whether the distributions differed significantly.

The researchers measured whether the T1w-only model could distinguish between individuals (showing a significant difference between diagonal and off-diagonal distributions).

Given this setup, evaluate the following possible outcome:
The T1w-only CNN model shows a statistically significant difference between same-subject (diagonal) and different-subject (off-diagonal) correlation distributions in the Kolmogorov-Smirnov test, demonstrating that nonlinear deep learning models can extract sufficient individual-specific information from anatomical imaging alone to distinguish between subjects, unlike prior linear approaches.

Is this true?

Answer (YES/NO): YES